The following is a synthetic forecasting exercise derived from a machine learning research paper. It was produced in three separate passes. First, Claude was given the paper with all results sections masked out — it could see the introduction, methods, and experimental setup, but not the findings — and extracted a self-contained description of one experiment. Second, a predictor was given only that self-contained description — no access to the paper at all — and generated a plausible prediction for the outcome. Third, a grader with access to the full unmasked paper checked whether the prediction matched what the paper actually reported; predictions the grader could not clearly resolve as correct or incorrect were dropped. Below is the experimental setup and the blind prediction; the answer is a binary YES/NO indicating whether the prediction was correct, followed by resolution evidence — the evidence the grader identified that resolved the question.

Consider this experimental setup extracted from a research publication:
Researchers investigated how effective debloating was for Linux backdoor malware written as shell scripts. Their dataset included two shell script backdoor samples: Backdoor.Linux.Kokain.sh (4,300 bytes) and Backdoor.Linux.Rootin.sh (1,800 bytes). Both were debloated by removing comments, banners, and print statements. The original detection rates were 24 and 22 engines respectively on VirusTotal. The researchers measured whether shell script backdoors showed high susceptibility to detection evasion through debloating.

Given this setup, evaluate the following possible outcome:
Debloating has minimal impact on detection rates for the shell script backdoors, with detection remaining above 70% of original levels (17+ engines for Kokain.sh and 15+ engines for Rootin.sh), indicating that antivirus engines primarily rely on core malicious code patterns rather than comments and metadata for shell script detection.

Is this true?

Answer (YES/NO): NO